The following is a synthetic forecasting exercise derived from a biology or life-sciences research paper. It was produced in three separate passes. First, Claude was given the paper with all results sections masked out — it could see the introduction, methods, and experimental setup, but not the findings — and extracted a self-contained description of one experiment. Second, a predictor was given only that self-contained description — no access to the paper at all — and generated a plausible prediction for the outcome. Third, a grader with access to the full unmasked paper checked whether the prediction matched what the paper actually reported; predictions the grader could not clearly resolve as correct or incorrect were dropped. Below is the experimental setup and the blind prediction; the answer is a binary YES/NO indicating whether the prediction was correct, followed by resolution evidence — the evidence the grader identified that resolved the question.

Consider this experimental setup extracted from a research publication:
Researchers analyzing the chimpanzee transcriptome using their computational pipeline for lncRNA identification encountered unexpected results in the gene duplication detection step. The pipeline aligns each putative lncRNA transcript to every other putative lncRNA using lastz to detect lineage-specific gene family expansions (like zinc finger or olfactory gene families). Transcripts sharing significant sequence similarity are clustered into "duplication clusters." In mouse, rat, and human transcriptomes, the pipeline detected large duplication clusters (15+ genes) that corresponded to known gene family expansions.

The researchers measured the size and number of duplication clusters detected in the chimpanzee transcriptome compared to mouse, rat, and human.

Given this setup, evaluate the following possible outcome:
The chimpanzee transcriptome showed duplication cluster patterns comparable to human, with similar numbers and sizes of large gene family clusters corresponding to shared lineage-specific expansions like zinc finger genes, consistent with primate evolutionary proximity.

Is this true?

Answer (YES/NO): NO